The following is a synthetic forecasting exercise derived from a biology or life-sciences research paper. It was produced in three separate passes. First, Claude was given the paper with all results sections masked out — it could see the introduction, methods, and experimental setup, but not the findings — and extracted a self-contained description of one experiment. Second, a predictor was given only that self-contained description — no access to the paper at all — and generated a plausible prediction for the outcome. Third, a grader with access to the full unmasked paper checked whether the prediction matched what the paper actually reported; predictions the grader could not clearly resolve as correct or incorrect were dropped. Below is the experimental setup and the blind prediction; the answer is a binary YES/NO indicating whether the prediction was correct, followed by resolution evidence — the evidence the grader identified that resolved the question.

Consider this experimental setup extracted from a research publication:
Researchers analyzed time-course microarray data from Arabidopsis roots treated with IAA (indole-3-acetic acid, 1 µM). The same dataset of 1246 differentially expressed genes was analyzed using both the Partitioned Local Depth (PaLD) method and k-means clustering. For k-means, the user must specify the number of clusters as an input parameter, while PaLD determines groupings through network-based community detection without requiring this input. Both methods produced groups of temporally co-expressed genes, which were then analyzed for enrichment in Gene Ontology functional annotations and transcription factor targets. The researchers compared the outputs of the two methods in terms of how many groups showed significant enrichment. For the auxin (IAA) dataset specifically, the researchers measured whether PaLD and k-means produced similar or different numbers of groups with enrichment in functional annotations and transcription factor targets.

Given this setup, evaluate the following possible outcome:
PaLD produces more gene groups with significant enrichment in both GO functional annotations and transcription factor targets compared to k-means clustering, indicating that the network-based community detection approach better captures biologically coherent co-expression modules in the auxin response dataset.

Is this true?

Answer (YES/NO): NO